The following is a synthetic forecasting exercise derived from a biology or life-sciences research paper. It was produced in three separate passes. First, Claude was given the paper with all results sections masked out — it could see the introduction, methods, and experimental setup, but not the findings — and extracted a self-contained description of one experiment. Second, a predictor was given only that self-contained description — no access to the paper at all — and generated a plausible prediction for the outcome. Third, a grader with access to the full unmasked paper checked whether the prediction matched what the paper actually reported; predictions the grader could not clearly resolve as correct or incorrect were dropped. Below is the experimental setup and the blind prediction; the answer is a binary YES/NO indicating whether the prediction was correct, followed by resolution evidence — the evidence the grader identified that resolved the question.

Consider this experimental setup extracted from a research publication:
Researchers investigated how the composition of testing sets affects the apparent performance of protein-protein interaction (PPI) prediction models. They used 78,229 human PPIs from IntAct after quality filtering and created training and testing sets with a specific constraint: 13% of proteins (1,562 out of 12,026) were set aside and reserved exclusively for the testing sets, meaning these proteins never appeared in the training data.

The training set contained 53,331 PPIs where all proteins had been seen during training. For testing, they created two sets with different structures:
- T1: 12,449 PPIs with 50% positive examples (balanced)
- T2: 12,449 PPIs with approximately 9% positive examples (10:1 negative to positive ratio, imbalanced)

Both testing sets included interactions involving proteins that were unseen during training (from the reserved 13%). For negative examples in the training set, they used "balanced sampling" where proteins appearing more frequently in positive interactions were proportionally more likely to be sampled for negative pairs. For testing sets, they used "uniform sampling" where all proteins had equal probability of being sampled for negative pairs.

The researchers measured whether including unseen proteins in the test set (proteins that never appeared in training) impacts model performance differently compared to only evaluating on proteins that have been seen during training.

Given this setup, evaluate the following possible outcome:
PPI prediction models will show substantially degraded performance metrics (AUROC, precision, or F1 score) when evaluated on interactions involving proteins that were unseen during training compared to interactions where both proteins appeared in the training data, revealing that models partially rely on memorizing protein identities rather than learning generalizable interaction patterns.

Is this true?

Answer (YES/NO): NO